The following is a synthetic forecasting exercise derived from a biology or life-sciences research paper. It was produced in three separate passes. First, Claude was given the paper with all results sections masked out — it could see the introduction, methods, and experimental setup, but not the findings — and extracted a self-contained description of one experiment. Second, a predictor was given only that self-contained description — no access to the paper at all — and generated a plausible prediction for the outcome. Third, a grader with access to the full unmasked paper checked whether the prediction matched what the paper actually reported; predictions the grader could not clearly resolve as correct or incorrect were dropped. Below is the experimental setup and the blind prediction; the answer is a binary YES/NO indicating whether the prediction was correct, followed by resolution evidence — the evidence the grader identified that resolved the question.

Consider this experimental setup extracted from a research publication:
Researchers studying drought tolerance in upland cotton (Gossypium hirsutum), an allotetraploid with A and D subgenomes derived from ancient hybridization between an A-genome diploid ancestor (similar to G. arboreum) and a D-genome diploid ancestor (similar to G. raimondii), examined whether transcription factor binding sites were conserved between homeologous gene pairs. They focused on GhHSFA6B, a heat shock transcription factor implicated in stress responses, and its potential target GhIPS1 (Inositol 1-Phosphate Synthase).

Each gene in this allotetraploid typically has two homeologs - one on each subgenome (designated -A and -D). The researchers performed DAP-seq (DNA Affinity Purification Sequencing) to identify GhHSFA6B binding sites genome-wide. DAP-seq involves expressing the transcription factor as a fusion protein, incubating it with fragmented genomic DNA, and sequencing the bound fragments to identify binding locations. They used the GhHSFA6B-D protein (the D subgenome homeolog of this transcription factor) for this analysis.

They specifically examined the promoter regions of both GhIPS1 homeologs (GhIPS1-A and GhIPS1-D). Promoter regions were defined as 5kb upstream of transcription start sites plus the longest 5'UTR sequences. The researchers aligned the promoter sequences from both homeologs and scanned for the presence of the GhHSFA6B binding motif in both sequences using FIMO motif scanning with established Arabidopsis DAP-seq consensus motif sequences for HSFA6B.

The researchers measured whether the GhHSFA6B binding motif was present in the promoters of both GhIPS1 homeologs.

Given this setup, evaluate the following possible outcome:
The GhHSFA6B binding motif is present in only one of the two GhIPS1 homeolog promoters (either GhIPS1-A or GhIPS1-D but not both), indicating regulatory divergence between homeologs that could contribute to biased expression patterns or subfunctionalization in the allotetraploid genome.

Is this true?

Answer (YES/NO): YES